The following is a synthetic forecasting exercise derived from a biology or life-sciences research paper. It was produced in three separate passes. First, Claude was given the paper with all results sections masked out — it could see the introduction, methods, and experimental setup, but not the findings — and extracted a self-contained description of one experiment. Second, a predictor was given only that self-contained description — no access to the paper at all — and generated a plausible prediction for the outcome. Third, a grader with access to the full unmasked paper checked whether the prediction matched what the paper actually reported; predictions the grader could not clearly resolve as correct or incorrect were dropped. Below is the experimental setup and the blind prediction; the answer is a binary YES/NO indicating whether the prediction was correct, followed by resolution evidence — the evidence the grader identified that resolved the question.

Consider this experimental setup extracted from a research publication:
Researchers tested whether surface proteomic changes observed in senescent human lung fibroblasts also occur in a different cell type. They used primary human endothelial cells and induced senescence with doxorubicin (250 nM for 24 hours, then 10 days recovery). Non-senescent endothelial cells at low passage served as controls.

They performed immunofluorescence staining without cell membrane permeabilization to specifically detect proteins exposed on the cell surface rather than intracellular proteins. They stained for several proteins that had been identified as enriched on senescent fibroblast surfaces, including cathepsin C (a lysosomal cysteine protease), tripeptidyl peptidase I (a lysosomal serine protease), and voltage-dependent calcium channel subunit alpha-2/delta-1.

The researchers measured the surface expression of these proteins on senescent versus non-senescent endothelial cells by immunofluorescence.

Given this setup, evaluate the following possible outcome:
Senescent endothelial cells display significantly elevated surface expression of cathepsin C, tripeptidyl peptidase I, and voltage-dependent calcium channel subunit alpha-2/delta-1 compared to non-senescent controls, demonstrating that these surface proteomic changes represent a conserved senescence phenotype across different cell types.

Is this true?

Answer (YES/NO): NO